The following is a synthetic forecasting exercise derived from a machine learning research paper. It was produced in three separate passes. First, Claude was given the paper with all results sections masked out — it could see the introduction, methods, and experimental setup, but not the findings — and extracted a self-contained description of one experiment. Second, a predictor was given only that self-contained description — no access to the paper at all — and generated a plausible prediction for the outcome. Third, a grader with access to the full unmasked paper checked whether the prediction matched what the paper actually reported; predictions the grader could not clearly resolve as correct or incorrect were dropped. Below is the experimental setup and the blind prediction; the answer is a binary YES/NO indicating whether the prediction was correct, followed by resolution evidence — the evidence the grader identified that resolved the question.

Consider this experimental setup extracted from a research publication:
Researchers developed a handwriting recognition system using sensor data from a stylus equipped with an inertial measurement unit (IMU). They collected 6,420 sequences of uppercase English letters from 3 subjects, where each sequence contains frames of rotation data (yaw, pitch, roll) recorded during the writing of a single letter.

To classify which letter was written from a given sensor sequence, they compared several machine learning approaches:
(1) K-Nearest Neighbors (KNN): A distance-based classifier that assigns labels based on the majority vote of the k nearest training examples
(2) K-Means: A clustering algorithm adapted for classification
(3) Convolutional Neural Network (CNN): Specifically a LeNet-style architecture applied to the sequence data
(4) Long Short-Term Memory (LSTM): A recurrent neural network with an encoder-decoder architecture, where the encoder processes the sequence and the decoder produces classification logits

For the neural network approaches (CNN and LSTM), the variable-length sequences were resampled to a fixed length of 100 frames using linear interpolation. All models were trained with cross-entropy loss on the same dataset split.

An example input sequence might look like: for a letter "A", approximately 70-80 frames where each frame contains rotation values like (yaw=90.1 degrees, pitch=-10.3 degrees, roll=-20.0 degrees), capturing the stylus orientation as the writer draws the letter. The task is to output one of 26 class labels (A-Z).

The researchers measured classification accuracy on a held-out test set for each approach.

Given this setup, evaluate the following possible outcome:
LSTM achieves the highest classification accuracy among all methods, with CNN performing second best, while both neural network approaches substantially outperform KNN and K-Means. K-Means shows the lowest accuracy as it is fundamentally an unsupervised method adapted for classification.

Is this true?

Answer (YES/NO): NO